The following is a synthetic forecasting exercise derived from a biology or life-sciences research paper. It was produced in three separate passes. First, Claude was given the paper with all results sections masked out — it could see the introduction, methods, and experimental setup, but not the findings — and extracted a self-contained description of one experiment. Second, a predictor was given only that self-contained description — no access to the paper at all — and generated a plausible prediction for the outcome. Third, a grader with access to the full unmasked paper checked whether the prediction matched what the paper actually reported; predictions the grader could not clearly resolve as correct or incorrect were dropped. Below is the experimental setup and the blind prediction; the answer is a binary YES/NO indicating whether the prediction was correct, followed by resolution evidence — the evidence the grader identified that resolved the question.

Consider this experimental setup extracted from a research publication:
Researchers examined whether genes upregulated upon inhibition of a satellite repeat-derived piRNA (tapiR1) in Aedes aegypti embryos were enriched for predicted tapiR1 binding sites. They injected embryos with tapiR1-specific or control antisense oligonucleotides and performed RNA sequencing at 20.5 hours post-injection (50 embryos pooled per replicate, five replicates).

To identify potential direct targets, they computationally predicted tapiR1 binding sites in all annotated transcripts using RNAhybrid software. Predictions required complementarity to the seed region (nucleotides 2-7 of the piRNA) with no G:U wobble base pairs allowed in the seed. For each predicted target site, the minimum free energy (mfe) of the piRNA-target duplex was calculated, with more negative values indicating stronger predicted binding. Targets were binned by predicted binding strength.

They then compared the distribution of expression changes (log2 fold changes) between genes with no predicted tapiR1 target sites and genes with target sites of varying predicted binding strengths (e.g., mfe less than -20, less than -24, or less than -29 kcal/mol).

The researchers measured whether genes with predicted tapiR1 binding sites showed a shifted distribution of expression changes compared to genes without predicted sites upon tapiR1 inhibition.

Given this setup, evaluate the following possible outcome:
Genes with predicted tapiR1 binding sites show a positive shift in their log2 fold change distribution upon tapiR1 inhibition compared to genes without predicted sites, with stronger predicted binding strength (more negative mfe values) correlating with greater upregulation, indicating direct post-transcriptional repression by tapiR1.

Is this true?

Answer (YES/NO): NO